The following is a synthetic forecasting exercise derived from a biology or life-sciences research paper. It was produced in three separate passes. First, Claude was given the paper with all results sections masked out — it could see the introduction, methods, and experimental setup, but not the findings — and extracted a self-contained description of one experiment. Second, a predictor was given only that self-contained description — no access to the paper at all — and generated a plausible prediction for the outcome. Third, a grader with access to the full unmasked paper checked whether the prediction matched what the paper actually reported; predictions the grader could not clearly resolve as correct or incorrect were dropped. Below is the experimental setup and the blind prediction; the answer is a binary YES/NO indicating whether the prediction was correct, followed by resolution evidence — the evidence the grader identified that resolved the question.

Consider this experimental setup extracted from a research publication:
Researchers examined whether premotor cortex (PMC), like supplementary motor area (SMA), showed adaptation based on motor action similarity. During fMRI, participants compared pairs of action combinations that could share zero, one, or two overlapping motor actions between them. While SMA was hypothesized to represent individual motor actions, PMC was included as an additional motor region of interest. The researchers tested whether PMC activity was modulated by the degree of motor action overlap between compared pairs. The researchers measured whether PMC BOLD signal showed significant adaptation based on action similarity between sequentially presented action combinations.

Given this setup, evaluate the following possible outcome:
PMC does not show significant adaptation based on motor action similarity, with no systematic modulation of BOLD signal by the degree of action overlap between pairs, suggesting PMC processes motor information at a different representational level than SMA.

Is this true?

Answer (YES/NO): YES